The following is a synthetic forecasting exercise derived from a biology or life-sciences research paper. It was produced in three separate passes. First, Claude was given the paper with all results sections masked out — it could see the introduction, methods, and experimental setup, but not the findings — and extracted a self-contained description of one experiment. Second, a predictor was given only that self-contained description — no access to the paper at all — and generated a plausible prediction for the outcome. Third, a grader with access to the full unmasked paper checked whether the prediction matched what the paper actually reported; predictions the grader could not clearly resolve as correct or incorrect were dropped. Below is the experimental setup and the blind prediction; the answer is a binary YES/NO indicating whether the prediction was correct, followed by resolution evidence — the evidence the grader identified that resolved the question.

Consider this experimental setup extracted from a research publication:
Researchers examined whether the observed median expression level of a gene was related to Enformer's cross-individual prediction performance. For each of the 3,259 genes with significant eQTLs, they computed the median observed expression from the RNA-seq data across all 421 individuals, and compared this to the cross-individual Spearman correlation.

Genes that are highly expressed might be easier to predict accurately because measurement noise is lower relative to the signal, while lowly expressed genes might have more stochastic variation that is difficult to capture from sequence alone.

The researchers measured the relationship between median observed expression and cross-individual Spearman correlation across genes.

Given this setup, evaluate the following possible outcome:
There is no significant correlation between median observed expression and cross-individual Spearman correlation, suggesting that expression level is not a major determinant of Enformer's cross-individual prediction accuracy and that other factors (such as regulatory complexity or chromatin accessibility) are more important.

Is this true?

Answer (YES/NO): NO